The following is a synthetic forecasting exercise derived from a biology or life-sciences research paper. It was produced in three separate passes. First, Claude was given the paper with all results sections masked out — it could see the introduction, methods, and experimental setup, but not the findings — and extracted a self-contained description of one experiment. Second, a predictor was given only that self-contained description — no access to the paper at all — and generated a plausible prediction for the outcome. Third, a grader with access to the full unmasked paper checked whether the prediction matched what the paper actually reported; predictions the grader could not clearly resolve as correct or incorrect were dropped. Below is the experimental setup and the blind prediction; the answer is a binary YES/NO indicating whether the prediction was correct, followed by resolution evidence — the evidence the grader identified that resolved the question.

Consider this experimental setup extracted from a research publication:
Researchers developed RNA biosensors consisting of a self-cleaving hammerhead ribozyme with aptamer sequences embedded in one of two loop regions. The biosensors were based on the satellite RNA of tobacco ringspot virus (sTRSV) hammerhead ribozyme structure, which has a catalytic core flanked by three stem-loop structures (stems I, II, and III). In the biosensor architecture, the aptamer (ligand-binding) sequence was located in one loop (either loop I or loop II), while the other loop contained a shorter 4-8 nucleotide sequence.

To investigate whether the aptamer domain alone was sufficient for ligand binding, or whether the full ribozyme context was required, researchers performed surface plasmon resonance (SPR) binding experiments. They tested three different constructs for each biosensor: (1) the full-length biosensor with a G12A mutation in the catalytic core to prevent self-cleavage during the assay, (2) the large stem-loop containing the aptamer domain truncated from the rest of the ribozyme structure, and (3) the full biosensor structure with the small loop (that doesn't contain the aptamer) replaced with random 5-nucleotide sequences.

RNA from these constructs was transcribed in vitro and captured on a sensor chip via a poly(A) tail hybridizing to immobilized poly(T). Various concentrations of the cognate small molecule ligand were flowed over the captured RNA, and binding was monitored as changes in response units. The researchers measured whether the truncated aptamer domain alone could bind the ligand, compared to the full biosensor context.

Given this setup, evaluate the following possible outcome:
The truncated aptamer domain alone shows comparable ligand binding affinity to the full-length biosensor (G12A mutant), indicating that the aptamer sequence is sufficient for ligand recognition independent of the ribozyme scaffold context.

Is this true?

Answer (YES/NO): NO